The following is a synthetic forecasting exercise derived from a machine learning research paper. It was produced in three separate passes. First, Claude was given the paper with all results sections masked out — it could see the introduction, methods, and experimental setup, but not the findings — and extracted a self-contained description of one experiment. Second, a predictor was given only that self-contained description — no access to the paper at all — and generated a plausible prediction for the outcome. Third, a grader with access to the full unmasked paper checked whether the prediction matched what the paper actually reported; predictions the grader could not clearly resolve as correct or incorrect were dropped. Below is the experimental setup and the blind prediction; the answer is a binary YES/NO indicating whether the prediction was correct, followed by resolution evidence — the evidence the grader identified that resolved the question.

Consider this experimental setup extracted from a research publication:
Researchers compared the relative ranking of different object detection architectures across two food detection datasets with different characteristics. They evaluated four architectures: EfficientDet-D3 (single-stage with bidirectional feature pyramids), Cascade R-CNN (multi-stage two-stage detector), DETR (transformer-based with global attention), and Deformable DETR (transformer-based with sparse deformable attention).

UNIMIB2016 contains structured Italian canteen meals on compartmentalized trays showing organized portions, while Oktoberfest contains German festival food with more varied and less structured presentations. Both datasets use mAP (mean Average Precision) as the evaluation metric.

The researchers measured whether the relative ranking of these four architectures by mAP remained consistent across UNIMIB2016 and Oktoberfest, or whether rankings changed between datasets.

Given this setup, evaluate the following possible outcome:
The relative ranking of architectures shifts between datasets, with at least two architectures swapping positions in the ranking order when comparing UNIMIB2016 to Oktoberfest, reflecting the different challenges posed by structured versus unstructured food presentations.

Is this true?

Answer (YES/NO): YES